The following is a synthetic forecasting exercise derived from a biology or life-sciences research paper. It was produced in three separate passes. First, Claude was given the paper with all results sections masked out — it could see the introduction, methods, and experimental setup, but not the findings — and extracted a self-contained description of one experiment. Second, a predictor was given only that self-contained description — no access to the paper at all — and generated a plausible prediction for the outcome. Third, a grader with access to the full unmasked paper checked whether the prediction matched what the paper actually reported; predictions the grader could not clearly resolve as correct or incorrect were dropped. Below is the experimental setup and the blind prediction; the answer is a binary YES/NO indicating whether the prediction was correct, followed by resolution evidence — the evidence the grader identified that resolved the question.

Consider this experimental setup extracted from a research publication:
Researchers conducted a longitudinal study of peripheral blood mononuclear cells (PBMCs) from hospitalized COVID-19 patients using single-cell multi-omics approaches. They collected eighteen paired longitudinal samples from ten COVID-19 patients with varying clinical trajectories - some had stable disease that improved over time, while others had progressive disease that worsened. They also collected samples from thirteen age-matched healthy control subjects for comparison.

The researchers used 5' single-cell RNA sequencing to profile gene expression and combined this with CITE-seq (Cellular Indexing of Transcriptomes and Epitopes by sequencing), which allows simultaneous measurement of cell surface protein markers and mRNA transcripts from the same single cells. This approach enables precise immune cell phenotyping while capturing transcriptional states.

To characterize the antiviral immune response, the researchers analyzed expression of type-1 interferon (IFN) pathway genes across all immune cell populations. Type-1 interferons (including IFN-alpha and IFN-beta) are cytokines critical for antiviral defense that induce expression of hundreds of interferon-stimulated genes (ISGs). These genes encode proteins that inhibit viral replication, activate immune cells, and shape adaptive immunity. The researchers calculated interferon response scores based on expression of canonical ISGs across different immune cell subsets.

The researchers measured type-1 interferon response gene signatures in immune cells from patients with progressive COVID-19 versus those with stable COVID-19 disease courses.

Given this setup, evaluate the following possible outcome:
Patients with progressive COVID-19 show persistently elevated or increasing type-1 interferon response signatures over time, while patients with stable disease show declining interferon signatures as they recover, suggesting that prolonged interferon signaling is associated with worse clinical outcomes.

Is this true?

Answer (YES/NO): YES